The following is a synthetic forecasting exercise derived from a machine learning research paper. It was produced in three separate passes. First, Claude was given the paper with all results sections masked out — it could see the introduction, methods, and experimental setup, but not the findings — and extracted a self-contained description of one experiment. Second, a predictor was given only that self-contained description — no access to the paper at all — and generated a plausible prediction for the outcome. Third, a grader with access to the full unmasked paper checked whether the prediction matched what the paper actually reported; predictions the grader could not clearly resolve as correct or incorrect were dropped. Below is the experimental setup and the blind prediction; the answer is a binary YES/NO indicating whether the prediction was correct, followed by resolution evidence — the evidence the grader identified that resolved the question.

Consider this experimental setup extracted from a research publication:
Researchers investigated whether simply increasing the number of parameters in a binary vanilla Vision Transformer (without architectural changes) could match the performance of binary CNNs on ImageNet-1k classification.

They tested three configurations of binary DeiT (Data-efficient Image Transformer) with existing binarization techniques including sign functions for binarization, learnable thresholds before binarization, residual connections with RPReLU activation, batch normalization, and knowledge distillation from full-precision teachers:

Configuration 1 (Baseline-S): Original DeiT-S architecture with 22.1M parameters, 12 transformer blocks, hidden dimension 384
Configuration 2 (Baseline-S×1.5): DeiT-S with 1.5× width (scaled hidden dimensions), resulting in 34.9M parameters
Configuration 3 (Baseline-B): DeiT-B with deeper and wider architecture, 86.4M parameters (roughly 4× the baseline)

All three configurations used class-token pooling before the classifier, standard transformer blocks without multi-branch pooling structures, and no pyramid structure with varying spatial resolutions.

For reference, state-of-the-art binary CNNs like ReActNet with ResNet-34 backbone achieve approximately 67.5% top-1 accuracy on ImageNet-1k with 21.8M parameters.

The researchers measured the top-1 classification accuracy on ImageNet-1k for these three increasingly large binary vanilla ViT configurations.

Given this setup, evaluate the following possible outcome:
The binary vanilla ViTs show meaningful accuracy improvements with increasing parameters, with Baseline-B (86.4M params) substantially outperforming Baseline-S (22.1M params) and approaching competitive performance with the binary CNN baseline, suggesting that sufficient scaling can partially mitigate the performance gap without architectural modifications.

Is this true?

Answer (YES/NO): NO